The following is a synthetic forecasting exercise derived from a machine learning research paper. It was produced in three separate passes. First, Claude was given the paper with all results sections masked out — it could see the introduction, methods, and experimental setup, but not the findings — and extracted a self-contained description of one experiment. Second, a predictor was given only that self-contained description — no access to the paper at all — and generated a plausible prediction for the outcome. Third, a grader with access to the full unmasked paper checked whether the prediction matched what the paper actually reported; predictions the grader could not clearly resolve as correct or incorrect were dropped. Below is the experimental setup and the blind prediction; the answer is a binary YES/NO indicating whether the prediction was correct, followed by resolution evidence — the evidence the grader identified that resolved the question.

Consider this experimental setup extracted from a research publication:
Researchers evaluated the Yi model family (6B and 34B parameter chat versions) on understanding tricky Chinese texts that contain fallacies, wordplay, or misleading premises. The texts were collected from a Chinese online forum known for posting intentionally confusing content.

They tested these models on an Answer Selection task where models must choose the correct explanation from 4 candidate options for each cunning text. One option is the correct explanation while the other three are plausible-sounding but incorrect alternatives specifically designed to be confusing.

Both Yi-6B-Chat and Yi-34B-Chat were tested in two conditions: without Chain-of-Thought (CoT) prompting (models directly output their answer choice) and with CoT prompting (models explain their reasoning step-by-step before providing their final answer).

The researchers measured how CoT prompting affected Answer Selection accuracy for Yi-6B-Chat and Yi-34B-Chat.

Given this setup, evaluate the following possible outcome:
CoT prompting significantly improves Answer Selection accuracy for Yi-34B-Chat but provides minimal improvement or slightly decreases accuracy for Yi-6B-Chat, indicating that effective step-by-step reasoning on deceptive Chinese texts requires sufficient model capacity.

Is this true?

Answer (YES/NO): NO